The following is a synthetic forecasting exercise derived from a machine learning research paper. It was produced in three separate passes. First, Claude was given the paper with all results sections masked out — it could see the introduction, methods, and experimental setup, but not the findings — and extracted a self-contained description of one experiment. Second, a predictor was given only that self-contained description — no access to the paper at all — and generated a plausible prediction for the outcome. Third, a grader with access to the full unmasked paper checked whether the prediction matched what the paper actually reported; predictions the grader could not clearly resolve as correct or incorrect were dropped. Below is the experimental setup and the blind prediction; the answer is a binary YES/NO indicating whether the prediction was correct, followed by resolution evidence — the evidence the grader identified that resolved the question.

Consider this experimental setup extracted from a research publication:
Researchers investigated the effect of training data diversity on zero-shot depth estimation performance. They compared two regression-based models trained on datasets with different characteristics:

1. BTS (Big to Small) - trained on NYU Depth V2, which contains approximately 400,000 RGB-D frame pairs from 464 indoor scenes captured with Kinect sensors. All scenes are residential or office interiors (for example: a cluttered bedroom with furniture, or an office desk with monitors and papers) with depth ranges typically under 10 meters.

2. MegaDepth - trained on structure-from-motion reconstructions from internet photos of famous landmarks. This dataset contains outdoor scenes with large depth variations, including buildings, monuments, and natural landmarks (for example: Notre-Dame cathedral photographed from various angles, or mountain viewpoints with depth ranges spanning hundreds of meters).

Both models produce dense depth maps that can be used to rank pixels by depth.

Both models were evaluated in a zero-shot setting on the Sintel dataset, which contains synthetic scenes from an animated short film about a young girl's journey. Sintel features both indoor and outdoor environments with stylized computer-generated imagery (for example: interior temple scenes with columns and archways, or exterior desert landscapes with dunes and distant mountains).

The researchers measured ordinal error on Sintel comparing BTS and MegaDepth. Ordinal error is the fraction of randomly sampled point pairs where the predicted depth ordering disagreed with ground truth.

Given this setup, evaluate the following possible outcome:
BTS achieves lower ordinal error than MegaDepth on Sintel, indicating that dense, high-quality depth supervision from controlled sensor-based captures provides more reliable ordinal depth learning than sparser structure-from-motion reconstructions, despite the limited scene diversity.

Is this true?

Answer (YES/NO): NO